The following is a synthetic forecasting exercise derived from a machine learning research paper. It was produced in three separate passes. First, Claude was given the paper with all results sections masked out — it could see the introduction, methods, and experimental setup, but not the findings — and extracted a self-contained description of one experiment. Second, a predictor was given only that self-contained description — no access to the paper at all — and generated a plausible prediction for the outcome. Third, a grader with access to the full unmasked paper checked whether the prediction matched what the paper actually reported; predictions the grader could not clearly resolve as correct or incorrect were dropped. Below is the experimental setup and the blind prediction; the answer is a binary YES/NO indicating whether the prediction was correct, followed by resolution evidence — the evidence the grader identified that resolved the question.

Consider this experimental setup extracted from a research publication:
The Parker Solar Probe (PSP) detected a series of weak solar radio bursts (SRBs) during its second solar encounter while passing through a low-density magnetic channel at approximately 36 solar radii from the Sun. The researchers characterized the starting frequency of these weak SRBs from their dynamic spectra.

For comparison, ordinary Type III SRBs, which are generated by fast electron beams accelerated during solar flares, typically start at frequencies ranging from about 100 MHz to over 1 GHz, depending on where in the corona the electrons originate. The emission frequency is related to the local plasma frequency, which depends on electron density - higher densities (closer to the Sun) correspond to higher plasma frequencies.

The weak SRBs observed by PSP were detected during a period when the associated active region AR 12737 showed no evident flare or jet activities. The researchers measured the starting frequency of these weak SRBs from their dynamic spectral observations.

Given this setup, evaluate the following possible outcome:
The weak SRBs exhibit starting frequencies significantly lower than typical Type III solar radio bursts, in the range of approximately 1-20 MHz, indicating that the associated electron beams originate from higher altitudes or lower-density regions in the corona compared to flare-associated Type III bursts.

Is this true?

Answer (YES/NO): YES